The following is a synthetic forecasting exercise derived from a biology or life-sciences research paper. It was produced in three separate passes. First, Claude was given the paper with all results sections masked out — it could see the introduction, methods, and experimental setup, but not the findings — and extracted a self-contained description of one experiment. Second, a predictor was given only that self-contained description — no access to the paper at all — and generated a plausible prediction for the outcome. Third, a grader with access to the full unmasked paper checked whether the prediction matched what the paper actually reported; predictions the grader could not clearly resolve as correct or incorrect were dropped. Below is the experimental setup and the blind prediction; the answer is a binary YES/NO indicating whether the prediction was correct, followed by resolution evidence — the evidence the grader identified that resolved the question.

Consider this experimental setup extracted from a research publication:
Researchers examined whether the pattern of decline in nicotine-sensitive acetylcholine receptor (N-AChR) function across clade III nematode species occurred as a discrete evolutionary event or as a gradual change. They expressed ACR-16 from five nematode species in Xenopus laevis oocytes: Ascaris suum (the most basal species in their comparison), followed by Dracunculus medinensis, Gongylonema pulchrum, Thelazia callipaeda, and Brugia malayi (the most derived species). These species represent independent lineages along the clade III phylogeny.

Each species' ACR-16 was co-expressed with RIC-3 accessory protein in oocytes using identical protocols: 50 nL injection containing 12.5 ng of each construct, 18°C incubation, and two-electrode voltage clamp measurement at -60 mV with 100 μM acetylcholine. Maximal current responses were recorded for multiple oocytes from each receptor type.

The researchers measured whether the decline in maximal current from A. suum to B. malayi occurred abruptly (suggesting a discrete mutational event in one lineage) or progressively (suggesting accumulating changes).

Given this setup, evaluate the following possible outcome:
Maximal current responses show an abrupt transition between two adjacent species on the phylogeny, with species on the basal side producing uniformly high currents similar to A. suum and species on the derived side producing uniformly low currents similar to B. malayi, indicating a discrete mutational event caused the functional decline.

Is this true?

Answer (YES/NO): NO